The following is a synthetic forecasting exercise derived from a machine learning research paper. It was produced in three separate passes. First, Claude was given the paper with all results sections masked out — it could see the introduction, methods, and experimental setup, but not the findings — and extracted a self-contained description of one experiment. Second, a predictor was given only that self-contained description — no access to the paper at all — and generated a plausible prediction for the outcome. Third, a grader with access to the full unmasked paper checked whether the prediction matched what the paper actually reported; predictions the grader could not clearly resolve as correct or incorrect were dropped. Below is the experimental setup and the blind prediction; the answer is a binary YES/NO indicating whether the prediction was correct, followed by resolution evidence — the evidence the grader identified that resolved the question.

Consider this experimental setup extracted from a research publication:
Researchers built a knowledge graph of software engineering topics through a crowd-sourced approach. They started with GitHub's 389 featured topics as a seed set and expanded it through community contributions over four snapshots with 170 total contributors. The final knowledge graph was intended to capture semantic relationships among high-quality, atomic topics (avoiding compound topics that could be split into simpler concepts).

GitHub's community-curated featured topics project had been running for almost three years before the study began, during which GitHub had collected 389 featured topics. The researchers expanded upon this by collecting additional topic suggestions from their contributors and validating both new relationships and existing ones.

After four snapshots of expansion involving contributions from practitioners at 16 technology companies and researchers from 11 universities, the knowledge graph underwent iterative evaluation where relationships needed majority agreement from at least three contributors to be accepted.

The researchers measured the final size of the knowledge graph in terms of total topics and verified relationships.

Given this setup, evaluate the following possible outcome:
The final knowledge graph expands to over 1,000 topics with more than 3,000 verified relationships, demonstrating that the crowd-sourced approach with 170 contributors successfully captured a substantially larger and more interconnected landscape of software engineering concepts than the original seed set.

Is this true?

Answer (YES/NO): NO